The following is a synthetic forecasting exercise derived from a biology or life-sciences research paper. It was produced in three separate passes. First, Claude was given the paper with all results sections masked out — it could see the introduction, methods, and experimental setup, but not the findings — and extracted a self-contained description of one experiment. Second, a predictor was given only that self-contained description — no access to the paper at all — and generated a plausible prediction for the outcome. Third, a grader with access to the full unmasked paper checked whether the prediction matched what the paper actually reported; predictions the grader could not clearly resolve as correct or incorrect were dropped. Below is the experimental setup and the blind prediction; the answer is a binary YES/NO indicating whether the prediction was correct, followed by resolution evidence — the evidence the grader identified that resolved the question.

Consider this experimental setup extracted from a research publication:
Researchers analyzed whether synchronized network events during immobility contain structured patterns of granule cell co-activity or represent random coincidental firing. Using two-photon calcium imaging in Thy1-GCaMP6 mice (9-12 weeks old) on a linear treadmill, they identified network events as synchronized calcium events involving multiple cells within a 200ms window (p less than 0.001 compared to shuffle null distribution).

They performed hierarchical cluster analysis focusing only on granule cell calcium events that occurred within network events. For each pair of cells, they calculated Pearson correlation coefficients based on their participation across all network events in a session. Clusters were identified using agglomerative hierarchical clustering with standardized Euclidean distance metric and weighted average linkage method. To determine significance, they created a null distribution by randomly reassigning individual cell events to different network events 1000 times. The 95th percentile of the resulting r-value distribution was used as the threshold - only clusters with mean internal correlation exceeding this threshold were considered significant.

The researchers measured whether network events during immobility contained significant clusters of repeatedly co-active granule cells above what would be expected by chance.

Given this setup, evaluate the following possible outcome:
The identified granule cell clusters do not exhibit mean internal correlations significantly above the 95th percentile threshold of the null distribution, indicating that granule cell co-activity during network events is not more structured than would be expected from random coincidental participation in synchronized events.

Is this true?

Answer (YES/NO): NO